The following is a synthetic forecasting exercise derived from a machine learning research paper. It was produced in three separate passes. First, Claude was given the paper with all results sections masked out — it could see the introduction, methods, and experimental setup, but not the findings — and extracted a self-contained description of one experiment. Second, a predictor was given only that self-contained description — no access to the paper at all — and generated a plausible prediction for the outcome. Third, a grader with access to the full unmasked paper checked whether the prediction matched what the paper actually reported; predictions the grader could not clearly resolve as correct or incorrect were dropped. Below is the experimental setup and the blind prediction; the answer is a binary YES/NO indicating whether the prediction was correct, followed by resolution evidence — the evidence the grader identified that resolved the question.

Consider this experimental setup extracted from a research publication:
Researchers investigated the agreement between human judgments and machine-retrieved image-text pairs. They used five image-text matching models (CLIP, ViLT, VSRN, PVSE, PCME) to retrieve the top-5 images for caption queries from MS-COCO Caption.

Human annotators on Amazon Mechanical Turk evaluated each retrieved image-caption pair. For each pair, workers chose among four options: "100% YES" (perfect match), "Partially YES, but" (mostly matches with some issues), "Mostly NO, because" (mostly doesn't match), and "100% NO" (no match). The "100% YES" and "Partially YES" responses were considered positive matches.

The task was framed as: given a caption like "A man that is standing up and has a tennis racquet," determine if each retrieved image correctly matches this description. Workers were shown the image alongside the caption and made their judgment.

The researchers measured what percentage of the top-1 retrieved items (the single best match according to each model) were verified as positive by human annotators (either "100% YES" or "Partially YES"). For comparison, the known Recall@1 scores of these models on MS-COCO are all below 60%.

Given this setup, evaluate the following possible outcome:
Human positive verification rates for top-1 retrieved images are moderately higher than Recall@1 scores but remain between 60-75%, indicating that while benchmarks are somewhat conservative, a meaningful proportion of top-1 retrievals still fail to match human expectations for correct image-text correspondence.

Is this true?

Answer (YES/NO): NO